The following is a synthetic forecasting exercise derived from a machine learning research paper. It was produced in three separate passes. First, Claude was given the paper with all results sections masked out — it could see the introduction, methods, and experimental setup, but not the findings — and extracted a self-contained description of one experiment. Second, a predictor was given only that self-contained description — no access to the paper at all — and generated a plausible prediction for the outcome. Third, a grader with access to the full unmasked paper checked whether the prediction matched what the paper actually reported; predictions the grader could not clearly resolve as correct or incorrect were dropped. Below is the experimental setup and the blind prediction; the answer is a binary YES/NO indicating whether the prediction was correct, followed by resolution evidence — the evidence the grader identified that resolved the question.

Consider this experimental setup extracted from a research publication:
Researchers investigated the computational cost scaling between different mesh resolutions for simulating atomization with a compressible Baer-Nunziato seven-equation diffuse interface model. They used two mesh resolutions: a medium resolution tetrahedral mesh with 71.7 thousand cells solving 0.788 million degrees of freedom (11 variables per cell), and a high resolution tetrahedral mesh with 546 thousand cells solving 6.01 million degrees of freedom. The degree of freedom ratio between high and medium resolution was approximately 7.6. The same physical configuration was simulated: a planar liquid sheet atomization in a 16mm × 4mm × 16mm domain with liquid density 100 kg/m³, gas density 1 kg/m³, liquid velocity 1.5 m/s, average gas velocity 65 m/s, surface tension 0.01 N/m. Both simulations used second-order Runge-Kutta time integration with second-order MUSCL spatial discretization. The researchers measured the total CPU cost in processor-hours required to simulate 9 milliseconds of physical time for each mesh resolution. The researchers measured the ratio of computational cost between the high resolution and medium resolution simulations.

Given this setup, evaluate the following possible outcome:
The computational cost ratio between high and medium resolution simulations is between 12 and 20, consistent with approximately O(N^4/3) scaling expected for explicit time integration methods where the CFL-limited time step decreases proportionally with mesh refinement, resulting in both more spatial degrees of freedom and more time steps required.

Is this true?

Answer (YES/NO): NO